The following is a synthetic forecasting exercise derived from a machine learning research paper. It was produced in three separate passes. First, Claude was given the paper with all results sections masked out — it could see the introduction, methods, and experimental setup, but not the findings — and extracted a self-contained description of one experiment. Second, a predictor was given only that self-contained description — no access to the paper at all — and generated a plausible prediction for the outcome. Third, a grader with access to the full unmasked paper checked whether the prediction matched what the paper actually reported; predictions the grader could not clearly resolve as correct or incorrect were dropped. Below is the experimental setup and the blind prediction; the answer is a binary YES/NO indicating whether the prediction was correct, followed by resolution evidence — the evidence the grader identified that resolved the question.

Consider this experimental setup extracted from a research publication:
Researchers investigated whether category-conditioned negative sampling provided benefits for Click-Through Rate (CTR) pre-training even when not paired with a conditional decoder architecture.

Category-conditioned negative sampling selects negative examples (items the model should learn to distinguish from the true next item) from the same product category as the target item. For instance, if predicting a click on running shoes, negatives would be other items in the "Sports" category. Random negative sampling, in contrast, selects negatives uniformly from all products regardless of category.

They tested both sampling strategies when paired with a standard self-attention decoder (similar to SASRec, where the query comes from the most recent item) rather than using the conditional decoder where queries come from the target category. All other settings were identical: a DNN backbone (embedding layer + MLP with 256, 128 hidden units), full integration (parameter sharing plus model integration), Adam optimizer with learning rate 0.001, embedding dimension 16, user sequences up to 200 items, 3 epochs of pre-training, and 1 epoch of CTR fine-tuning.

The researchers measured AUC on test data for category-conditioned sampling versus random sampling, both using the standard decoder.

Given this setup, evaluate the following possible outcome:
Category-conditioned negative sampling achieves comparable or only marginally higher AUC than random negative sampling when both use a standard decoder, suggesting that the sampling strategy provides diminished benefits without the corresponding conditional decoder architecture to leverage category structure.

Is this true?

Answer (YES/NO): NO